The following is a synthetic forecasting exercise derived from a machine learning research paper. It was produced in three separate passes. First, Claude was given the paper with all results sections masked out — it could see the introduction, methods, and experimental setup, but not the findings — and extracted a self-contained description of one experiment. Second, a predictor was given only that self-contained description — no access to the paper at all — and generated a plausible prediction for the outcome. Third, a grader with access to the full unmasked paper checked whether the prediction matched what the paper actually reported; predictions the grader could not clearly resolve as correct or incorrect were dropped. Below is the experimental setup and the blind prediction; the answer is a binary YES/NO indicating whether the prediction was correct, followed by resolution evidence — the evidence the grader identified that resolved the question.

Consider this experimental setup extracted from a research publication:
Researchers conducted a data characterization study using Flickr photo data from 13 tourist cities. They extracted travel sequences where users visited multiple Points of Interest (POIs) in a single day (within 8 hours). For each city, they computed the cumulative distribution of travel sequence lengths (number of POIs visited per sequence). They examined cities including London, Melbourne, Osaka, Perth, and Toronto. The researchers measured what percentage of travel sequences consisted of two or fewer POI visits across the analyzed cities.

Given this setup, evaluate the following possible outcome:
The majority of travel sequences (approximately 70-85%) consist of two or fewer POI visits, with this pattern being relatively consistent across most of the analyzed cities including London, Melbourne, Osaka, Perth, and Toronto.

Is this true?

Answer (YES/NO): NO